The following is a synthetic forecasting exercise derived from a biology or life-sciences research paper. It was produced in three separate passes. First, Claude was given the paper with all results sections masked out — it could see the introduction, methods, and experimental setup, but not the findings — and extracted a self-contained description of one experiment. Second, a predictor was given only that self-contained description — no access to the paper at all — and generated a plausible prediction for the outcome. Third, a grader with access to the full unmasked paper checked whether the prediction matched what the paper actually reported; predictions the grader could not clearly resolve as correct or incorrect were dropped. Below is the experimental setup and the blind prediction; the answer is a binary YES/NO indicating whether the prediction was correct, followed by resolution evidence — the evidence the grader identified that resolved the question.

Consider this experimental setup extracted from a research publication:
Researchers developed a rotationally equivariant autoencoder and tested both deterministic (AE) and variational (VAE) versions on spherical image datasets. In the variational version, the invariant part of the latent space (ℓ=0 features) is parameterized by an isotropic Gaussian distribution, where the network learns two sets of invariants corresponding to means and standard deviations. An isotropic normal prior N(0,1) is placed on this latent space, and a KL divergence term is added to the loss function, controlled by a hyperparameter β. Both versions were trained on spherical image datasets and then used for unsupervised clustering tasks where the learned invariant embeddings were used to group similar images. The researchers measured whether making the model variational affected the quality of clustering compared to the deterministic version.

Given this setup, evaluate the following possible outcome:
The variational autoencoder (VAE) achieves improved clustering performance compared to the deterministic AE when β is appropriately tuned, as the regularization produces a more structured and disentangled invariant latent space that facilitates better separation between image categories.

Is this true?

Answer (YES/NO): YES